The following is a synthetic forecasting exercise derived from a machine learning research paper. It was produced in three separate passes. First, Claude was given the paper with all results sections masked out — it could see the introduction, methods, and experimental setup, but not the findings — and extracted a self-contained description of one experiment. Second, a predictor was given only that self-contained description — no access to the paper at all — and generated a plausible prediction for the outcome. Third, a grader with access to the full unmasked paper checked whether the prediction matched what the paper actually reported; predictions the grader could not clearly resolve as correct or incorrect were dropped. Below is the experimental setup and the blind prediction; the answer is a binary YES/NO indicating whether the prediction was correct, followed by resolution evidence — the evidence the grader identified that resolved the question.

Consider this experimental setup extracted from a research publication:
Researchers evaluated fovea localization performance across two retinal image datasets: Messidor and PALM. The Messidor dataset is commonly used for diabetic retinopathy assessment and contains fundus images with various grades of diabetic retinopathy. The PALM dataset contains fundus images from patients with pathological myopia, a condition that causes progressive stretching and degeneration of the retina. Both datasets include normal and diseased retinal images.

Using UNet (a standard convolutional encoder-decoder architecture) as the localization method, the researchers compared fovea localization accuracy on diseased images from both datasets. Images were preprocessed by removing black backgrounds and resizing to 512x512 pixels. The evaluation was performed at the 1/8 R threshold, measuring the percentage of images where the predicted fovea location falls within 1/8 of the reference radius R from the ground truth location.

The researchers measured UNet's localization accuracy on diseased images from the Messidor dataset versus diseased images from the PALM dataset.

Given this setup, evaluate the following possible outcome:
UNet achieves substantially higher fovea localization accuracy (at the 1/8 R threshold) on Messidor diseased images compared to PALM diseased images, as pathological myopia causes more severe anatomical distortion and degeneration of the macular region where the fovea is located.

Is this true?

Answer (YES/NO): YES